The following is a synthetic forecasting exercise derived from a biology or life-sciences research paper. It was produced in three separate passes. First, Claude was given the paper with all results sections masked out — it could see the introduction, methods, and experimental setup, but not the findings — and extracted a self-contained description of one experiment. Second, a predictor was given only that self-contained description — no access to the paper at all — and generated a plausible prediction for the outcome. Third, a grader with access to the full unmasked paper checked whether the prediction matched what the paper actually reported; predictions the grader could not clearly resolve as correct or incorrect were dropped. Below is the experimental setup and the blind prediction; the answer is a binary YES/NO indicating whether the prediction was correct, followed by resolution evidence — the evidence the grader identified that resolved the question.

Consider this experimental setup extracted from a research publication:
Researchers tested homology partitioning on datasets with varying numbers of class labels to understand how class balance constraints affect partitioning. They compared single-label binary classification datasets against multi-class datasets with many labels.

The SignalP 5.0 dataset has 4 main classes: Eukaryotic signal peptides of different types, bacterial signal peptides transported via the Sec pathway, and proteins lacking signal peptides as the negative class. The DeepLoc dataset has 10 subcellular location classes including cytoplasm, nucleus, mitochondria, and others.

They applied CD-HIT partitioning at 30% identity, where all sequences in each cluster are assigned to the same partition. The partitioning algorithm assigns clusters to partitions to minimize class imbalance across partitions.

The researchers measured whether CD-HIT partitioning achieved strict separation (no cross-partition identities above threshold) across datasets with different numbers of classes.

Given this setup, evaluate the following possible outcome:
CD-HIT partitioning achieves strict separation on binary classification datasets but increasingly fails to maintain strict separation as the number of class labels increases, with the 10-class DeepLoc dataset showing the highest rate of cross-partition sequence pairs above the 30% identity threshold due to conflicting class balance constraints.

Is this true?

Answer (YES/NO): NO